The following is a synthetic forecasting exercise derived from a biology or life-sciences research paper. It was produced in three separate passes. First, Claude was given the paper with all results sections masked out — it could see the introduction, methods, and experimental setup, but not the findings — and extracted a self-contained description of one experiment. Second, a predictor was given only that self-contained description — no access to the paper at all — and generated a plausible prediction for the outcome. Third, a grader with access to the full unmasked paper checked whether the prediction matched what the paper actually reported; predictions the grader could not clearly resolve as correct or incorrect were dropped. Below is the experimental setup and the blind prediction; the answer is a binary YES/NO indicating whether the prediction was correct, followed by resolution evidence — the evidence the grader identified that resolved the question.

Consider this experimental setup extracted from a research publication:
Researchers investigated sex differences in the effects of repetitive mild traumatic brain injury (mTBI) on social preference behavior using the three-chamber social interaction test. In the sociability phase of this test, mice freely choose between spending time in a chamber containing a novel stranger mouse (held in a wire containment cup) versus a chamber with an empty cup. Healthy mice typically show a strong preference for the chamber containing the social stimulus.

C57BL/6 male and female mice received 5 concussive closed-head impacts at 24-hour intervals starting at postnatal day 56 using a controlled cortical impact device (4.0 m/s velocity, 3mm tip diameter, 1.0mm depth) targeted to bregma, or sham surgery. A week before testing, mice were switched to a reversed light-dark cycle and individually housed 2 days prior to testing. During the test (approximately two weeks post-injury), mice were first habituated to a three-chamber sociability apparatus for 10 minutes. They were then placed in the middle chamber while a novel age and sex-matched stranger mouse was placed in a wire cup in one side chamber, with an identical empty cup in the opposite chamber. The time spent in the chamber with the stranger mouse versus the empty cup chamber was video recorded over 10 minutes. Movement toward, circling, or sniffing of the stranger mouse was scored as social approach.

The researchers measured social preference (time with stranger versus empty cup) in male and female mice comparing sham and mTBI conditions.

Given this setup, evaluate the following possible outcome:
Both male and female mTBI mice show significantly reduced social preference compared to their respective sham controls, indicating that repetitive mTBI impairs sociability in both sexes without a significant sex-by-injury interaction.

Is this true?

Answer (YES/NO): NO